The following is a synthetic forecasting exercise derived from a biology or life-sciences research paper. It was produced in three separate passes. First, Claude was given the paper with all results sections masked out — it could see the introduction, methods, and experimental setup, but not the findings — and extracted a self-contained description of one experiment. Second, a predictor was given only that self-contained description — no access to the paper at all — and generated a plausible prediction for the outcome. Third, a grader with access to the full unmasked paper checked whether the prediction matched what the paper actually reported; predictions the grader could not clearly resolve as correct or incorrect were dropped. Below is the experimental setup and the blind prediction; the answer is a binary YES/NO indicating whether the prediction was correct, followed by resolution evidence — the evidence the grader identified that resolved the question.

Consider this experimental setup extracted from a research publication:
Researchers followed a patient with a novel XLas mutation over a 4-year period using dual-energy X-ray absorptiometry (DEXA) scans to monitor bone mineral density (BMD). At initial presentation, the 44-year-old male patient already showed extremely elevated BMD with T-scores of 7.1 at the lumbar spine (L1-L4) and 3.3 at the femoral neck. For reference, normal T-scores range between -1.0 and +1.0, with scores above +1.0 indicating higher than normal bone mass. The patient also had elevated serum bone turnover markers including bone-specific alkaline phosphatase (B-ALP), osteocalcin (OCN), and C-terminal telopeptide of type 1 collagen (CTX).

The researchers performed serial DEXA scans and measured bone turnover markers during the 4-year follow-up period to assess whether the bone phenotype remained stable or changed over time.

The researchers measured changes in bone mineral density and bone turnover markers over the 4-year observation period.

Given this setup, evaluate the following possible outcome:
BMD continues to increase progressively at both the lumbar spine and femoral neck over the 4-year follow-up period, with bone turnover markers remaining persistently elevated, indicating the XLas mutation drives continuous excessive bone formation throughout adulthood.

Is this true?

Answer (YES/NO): NO